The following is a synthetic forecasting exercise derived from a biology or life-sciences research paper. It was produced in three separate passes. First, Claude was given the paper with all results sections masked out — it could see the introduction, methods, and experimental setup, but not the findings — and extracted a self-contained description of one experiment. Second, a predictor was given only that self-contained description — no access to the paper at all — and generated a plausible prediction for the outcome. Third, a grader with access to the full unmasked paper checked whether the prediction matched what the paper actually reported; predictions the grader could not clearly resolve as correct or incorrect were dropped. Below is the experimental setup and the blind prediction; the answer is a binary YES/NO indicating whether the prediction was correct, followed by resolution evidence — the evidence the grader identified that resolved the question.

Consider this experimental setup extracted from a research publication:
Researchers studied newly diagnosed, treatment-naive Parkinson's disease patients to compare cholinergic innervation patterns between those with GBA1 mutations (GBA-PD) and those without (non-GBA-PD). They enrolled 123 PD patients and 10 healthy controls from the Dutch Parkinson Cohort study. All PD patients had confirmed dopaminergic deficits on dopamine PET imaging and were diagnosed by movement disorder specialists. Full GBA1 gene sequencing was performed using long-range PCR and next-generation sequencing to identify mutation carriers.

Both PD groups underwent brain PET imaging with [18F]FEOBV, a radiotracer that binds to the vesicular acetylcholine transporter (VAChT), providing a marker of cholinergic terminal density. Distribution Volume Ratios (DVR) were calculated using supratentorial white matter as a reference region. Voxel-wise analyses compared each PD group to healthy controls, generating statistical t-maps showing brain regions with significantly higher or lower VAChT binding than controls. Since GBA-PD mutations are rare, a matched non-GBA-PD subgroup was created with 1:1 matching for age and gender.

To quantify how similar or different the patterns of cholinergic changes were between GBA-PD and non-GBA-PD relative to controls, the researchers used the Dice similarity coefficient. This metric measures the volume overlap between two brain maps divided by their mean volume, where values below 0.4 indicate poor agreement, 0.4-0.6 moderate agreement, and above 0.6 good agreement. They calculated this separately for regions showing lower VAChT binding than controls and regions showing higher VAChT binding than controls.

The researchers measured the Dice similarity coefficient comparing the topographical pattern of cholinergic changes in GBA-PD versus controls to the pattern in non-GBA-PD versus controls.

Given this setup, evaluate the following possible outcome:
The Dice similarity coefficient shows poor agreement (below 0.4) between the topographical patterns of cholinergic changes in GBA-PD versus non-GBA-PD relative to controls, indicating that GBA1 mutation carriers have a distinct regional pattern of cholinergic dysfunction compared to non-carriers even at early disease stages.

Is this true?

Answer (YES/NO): NO